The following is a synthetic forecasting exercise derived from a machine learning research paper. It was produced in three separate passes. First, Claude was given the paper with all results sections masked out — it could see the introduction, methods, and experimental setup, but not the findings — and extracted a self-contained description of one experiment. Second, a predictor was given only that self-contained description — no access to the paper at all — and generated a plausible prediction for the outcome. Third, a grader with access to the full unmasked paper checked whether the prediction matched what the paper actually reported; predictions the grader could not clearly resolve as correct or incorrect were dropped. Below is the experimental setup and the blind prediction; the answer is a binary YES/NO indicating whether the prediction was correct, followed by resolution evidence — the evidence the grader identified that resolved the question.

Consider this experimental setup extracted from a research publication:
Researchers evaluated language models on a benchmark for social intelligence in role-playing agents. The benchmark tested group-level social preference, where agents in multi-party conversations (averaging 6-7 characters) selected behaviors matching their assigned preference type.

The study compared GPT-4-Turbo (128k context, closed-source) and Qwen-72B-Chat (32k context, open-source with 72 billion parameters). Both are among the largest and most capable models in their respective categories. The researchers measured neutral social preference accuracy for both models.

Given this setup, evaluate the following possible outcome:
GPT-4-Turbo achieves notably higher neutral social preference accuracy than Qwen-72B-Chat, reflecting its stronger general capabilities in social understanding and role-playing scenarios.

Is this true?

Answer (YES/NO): YES